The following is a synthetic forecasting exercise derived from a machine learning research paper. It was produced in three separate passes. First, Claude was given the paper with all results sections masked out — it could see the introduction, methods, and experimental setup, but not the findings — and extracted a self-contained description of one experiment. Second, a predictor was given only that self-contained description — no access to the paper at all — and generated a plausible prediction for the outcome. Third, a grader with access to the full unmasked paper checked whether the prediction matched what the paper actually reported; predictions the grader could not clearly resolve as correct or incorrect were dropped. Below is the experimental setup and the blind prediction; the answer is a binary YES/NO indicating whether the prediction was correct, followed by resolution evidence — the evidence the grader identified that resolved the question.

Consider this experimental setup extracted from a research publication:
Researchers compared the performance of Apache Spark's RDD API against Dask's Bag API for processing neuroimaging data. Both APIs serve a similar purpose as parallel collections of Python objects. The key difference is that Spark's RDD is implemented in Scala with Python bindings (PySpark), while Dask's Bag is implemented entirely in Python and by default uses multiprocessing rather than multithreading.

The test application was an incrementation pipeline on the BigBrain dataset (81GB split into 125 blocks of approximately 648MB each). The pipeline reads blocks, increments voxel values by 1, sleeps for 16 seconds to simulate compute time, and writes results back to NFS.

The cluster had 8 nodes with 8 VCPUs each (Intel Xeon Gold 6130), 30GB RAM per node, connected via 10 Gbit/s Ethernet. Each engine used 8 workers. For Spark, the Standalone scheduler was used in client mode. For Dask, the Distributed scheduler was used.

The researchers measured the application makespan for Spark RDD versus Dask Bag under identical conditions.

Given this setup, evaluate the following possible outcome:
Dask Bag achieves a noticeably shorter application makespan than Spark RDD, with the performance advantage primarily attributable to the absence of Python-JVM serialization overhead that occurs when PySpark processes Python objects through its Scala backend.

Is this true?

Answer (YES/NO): NO